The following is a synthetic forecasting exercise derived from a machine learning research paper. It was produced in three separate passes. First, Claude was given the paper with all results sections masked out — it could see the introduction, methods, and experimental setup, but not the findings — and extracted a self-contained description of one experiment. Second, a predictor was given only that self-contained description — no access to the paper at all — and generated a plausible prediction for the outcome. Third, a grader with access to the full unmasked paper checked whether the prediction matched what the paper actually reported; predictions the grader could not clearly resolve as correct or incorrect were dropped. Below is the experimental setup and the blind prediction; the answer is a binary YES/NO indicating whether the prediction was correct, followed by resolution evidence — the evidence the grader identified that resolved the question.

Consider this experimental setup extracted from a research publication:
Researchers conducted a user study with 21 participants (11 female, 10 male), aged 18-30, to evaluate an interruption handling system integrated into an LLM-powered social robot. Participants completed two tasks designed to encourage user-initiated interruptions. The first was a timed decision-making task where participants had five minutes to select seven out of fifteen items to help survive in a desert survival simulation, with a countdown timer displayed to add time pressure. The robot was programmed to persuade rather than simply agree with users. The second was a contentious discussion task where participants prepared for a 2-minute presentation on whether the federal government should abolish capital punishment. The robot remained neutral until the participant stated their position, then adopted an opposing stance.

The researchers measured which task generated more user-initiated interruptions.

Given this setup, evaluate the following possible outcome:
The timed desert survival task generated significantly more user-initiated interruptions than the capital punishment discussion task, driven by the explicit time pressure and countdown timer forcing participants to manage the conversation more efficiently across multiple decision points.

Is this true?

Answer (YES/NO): YES